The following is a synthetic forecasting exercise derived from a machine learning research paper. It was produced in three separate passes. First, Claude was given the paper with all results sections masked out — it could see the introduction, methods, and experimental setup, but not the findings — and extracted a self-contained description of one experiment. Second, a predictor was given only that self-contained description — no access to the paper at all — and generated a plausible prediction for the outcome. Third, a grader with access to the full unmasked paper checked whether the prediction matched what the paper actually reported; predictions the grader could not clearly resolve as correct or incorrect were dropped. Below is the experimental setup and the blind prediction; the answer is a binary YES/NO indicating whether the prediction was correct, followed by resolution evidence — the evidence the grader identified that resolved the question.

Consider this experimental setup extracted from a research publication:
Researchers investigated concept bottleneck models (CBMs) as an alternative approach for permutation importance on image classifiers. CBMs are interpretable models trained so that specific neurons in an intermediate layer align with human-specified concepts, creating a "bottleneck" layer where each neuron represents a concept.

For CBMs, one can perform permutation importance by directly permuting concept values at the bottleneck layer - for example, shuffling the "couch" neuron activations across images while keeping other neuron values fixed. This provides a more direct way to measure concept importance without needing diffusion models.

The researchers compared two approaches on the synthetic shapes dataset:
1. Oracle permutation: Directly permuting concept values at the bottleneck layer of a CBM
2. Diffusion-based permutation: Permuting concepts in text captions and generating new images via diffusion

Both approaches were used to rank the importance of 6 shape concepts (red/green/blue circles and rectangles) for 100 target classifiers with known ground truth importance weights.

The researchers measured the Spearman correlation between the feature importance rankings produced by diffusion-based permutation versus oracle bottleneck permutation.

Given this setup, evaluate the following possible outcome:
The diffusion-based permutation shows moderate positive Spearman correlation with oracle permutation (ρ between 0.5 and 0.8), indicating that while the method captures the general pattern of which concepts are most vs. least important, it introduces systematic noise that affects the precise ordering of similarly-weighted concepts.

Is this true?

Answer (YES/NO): NO